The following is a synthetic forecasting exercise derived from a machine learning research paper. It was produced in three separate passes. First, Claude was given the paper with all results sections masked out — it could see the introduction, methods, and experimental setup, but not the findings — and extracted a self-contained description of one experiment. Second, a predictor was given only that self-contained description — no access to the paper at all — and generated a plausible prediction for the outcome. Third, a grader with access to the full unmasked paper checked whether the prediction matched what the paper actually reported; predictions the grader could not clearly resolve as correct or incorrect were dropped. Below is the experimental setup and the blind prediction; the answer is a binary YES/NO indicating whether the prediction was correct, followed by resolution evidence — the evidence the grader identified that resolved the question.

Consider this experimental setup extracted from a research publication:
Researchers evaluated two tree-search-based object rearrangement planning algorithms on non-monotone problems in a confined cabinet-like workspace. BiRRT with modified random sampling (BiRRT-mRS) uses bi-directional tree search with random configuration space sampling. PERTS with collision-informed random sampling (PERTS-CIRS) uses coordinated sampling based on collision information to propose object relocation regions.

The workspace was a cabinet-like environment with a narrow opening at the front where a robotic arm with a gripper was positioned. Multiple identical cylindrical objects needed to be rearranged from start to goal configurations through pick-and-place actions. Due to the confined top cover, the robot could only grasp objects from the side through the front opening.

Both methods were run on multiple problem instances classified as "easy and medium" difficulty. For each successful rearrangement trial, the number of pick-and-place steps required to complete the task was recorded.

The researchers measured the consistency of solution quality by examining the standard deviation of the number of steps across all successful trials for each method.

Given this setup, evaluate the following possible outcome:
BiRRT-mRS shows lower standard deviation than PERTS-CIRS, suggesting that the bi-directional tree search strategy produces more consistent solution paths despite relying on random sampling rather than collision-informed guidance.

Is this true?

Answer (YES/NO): YES